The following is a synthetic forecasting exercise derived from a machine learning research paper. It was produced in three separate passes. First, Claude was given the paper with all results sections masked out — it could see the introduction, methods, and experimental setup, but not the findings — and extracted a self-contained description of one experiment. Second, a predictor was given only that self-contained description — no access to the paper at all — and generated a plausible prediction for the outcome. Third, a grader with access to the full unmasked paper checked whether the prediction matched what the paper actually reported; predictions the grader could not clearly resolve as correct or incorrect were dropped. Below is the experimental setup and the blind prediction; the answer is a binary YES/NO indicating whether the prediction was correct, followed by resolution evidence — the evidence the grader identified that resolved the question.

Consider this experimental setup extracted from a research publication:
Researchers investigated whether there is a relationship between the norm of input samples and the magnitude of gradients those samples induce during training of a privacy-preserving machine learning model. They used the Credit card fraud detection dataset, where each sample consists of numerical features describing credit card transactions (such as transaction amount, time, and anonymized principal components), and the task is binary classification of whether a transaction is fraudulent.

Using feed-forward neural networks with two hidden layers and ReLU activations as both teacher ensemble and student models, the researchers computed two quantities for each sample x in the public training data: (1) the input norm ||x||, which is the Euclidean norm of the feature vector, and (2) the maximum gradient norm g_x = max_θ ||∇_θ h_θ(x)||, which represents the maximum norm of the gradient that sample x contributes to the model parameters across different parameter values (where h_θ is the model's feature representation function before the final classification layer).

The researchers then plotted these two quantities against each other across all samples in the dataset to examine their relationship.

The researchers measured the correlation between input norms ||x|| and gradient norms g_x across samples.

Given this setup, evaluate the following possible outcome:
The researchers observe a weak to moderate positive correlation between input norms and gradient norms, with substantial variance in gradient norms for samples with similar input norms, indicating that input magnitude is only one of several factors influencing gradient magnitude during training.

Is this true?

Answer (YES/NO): NO